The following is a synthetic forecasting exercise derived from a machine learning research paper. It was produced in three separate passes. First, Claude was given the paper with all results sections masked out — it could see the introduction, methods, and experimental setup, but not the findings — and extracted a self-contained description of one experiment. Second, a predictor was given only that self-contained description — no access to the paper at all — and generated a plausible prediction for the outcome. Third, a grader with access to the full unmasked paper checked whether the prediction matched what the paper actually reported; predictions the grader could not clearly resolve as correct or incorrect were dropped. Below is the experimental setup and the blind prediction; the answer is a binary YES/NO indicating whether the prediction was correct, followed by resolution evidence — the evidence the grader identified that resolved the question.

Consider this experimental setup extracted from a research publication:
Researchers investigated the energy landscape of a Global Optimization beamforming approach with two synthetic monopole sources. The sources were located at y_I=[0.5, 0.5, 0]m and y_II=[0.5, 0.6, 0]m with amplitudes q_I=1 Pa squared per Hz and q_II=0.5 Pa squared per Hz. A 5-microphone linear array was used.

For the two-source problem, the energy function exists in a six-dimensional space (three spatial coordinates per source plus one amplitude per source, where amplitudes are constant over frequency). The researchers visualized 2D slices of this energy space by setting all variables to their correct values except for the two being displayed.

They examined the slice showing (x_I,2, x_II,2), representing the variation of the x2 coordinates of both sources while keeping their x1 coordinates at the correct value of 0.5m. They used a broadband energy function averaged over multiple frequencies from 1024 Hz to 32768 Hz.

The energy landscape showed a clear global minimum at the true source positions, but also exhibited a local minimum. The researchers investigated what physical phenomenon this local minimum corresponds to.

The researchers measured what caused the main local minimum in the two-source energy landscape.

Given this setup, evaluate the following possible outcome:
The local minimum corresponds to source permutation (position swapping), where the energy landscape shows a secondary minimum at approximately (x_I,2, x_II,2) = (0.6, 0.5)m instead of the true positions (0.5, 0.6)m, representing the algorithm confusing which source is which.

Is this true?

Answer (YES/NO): YES